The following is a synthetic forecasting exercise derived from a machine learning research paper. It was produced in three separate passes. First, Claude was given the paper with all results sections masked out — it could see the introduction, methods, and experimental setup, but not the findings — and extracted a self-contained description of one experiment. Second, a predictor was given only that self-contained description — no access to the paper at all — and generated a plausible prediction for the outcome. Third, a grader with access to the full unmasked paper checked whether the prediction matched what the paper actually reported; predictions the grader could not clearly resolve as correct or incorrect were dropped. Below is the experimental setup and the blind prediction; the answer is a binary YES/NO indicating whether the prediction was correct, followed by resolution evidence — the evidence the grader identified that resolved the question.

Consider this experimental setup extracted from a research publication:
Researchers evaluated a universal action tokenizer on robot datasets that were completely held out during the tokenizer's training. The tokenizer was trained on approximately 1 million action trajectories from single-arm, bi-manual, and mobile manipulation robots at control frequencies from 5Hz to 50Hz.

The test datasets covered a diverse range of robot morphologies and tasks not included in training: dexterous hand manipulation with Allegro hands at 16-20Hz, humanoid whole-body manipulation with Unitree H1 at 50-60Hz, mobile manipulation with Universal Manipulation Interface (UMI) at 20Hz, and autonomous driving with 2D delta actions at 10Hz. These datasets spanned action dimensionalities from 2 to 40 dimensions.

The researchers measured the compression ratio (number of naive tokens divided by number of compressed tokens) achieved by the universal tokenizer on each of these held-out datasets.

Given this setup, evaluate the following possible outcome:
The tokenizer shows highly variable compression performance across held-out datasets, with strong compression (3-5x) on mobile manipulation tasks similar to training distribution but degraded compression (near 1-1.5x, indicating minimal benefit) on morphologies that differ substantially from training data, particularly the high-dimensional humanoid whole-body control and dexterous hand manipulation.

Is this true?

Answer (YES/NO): NO